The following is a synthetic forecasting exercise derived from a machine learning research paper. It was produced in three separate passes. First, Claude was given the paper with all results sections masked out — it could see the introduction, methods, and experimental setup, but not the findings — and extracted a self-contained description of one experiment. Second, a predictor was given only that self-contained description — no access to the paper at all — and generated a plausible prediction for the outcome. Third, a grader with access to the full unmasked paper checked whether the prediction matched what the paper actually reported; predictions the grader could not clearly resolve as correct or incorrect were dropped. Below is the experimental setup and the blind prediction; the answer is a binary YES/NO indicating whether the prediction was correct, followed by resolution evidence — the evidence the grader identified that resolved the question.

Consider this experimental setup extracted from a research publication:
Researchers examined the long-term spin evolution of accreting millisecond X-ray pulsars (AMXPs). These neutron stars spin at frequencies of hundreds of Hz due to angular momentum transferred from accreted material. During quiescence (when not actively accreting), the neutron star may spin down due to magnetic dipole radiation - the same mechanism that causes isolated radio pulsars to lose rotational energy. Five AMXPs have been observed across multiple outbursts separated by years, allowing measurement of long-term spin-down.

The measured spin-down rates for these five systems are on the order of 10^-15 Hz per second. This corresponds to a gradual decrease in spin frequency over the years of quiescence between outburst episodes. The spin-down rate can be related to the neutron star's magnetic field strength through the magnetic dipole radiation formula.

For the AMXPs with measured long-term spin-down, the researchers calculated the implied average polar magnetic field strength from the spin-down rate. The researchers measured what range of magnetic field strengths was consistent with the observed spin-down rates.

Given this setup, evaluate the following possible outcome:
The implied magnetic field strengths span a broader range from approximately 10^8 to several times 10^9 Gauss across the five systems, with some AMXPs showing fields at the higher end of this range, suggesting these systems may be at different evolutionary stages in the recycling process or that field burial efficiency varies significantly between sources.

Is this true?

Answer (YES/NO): NO